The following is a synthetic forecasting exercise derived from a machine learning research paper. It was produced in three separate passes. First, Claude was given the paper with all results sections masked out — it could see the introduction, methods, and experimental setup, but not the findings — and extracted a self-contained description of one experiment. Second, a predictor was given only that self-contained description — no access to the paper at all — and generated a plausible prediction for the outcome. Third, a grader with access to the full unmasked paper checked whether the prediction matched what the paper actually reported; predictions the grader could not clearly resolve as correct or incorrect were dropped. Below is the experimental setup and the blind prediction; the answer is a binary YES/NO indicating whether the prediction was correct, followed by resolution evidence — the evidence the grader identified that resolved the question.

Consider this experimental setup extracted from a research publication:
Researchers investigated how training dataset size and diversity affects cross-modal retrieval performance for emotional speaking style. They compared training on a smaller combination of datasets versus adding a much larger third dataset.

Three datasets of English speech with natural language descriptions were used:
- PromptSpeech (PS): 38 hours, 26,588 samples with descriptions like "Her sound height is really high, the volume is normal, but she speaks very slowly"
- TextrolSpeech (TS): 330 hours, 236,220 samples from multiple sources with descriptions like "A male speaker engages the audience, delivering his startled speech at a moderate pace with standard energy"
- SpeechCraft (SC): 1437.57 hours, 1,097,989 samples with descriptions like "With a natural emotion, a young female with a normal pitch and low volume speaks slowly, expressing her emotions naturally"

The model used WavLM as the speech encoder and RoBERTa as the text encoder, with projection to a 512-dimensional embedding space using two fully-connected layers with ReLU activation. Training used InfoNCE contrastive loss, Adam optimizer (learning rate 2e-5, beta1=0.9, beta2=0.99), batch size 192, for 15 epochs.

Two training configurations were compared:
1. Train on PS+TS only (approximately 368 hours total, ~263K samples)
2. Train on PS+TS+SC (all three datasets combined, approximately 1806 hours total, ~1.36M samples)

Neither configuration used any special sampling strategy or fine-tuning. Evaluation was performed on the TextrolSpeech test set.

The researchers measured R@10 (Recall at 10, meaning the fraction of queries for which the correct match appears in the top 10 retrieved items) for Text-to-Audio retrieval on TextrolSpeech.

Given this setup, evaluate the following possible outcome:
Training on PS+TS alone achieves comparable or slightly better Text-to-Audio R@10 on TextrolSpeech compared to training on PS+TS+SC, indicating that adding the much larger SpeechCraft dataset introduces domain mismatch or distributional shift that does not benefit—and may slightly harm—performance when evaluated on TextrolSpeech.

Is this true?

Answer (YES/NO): NO